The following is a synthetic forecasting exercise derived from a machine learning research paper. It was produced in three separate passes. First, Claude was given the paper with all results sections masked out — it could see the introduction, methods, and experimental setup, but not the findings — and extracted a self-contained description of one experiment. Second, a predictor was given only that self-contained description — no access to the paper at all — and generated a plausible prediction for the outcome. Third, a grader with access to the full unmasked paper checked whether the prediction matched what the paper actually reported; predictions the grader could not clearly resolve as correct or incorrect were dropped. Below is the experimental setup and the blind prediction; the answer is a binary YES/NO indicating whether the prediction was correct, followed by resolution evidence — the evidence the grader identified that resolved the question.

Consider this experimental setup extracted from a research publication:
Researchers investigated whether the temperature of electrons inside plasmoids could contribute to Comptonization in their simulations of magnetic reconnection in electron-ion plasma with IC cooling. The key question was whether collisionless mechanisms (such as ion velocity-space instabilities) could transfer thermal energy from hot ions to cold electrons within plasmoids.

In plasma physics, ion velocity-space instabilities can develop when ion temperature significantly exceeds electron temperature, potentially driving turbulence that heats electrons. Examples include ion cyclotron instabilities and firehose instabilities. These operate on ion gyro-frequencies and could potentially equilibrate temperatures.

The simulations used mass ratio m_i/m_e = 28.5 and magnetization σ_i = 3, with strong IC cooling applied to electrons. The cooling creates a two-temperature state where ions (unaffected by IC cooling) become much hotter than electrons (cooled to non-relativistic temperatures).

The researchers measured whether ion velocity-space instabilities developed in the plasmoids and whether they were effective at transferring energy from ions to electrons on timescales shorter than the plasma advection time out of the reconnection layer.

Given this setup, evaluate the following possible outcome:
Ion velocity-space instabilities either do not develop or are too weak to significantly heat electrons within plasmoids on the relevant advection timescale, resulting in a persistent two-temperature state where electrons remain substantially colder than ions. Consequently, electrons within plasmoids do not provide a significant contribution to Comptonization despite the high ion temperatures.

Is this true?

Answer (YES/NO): YES